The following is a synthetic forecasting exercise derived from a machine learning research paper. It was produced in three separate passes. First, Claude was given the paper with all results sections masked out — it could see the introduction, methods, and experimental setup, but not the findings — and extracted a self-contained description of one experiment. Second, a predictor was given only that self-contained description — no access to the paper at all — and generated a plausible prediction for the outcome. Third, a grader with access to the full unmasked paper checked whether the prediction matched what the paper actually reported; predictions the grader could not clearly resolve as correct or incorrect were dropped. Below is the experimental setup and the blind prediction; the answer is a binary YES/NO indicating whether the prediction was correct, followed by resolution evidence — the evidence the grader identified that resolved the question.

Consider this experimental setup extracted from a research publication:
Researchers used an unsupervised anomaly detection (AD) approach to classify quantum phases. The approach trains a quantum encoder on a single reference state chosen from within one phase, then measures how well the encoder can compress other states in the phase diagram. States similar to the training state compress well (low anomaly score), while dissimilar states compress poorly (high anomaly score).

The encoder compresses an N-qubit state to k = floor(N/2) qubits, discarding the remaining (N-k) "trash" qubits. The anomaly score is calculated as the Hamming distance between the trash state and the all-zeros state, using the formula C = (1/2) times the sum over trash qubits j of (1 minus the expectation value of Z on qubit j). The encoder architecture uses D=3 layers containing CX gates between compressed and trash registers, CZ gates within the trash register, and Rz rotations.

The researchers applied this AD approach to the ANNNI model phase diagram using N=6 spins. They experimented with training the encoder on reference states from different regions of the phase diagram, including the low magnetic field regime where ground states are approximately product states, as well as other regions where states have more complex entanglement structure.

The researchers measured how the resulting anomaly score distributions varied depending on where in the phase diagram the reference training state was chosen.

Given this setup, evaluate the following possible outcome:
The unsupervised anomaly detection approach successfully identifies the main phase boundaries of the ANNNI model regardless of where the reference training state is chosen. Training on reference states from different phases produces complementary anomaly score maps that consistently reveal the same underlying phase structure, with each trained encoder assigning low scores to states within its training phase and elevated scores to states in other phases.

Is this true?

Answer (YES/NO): NO